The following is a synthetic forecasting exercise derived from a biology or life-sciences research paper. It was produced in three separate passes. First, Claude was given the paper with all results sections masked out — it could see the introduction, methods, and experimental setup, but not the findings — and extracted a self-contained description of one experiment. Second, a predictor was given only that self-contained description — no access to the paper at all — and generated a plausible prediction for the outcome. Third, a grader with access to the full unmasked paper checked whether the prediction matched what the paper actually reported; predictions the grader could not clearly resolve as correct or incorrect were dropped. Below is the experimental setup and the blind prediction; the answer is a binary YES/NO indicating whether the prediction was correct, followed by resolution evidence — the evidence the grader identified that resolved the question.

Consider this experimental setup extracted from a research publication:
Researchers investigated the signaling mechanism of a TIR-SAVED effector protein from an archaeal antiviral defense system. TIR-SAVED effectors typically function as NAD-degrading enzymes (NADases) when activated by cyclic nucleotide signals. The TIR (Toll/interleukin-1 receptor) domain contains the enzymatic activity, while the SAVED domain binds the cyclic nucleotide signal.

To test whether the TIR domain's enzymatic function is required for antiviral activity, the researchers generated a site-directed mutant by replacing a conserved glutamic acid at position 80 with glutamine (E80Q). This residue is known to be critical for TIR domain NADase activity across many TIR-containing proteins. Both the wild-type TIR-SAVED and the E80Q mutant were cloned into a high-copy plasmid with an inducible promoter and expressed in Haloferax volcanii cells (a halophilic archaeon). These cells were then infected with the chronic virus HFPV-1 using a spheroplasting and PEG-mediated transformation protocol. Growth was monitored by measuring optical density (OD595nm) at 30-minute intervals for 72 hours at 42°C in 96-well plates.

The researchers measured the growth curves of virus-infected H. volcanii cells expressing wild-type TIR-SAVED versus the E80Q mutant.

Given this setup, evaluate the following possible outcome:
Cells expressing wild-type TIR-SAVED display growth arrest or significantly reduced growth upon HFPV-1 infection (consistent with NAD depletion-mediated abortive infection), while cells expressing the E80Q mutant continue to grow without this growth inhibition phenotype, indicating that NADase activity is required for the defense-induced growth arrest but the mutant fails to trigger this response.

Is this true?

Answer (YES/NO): YES